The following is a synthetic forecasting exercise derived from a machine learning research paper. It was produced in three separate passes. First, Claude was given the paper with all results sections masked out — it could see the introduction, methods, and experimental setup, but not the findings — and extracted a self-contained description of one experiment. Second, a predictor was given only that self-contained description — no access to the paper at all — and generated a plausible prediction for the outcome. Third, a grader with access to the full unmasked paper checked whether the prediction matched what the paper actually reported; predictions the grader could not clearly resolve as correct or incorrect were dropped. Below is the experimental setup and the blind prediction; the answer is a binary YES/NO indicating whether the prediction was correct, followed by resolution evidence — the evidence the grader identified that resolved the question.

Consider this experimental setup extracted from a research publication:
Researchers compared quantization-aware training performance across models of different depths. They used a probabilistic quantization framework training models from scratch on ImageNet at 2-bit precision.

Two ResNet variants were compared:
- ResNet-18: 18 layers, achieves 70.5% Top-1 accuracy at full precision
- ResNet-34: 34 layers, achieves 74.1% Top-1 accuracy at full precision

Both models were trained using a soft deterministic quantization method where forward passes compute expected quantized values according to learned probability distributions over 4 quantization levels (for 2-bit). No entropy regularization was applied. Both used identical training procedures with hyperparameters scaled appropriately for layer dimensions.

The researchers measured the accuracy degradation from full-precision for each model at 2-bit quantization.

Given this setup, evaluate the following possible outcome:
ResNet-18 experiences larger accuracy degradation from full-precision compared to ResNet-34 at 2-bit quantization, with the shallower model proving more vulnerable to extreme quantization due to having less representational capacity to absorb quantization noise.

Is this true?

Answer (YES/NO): NO